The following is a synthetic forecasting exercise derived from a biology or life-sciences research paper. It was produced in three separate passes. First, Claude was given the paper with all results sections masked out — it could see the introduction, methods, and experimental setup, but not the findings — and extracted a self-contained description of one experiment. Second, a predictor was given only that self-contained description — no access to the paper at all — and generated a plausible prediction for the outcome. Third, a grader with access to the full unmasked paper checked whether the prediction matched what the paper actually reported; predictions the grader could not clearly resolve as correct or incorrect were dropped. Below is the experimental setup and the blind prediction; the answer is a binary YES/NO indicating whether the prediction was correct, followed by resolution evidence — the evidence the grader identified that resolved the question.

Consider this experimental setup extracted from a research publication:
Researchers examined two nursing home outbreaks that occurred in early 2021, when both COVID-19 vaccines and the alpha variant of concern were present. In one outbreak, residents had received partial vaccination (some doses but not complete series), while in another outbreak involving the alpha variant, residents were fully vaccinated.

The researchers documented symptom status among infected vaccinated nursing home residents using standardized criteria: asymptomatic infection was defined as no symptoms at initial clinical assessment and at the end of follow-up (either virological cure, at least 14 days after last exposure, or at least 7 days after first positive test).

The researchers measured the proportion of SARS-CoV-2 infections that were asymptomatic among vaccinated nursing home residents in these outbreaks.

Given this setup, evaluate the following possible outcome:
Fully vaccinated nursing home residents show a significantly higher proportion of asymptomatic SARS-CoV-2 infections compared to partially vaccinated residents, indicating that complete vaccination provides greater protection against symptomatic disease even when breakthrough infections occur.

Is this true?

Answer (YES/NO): NO